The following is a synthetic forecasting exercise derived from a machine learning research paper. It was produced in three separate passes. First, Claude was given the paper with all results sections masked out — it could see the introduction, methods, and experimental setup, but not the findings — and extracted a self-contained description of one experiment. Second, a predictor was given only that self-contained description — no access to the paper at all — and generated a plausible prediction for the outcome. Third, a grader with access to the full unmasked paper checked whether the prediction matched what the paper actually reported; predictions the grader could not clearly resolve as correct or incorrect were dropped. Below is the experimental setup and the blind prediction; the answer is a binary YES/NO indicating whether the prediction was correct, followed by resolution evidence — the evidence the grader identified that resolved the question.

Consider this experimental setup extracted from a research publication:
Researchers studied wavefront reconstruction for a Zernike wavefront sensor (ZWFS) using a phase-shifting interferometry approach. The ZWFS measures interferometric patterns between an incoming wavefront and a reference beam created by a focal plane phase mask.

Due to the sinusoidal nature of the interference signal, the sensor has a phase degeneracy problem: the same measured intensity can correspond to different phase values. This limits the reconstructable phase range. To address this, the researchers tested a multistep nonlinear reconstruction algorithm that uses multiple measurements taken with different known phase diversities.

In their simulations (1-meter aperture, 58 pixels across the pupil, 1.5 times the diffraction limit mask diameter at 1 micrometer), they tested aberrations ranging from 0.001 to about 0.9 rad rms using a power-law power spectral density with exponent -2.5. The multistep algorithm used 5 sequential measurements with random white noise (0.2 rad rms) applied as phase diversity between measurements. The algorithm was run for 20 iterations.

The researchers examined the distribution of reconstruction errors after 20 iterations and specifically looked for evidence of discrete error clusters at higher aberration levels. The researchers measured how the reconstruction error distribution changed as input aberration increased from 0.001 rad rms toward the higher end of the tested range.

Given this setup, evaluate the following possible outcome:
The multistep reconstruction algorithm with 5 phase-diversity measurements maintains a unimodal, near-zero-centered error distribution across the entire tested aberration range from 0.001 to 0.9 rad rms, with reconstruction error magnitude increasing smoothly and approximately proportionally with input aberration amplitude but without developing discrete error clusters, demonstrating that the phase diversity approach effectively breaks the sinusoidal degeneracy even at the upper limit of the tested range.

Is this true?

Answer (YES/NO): NO